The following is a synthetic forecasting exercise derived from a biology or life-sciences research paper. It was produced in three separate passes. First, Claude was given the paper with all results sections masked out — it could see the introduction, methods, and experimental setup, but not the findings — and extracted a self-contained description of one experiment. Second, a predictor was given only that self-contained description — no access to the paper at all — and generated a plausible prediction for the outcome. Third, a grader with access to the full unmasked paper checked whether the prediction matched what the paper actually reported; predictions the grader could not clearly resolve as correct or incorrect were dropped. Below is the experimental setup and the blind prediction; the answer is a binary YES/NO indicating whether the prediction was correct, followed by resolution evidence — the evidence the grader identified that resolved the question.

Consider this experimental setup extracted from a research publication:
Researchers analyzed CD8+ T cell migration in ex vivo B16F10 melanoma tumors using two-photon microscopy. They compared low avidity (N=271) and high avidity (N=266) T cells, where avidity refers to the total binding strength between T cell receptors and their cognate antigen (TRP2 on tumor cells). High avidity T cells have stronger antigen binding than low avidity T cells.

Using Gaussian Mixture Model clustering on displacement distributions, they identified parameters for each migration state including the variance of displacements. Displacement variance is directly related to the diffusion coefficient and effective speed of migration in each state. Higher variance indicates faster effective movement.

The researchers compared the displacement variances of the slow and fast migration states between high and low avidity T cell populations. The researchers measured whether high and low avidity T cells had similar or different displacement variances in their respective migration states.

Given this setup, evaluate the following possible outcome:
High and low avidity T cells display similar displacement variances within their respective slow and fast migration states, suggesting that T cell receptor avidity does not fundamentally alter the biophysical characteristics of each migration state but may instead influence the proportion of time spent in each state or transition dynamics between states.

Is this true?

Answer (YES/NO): NO